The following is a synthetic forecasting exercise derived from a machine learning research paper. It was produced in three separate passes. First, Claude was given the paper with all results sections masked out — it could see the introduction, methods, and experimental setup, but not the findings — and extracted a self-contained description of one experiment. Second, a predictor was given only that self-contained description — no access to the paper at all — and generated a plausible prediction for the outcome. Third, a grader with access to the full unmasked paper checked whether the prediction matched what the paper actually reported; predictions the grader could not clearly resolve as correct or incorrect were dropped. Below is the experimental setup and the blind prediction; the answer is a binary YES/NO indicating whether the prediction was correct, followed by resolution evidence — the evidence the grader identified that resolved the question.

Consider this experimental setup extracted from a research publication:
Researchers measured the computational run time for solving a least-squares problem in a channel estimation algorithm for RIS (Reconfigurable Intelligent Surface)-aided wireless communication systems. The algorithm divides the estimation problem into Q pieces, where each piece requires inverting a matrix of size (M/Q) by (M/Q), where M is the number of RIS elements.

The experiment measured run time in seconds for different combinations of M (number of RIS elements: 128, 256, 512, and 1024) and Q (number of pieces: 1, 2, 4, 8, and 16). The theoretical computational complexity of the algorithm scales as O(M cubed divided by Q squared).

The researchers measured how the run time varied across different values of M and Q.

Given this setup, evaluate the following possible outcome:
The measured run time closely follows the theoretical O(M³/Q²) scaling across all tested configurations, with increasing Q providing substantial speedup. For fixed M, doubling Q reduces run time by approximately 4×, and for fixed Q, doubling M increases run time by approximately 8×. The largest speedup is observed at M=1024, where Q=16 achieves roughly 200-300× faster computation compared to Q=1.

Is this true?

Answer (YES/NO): NO